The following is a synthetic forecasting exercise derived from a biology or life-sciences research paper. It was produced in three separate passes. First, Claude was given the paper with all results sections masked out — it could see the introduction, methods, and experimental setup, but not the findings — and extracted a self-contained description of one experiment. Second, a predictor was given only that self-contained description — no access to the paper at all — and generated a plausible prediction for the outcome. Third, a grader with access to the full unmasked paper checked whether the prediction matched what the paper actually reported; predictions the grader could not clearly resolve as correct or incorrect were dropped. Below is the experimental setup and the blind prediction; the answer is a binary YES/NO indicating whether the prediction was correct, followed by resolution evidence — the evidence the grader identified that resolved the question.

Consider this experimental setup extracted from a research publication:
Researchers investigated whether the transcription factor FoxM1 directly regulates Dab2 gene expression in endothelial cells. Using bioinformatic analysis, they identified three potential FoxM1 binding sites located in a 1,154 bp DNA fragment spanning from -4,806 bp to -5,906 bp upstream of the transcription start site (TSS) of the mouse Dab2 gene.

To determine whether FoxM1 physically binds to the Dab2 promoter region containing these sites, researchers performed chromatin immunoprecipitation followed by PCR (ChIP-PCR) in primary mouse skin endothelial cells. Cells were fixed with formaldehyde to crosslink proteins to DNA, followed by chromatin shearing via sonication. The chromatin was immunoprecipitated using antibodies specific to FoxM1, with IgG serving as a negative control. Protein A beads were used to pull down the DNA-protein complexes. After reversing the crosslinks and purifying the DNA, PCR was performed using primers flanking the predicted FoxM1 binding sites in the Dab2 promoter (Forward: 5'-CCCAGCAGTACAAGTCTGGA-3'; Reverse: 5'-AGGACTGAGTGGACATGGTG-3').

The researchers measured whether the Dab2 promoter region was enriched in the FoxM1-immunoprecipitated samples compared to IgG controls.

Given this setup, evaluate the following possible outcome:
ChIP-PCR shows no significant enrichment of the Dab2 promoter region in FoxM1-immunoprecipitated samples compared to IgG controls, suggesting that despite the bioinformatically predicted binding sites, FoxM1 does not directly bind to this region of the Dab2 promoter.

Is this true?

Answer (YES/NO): NO